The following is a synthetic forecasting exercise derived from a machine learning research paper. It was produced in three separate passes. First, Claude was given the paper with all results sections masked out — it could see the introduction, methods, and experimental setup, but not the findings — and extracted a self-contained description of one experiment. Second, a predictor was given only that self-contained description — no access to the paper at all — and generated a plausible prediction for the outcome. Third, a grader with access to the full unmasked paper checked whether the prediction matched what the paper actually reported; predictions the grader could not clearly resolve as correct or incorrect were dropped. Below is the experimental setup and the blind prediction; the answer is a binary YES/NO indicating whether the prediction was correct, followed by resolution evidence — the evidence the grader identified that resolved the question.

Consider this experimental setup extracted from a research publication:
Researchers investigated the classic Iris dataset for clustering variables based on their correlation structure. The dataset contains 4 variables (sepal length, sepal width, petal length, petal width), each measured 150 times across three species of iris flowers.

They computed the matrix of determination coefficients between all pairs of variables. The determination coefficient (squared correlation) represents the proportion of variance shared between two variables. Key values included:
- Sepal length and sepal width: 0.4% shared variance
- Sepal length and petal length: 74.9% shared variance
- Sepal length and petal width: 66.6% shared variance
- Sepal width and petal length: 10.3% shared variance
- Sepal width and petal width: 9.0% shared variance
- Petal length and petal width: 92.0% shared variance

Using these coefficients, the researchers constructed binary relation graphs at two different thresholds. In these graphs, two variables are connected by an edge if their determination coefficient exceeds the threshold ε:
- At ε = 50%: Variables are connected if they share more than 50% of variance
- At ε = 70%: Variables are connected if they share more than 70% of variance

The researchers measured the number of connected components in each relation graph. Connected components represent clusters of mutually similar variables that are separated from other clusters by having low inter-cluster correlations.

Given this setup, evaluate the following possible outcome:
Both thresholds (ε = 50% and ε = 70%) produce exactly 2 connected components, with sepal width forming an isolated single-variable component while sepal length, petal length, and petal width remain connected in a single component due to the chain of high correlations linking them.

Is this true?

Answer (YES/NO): YES